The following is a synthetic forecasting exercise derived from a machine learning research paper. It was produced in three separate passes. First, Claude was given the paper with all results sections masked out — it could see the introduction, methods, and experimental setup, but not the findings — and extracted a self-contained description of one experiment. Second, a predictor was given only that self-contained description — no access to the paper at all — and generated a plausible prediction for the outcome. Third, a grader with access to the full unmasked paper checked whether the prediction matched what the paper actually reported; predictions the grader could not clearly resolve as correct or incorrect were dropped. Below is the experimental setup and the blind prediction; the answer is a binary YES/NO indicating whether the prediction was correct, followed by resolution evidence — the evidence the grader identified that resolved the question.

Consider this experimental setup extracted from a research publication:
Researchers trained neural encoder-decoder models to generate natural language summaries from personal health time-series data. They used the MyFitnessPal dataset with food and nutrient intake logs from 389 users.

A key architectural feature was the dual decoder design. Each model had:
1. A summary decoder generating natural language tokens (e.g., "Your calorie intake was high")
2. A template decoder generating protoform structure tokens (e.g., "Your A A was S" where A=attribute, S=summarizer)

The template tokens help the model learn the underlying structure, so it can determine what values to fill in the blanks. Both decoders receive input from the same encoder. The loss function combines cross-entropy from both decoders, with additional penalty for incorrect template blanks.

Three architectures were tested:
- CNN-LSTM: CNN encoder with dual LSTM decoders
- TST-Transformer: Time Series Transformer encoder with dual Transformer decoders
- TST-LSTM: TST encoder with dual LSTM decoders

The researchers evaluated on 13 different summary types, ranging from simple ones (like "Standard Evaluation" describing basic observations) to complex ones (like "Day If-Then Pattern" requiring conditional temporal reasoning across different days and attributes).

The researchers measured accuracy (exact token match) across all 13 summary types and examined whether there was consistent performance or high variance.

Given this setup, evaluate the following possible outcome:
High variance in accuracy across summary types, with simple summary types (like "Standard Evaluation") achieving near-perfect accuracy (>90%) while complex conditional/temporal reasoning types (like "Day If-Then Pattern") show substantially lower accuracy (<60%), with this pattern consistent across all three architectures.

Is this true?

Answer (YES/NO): YES